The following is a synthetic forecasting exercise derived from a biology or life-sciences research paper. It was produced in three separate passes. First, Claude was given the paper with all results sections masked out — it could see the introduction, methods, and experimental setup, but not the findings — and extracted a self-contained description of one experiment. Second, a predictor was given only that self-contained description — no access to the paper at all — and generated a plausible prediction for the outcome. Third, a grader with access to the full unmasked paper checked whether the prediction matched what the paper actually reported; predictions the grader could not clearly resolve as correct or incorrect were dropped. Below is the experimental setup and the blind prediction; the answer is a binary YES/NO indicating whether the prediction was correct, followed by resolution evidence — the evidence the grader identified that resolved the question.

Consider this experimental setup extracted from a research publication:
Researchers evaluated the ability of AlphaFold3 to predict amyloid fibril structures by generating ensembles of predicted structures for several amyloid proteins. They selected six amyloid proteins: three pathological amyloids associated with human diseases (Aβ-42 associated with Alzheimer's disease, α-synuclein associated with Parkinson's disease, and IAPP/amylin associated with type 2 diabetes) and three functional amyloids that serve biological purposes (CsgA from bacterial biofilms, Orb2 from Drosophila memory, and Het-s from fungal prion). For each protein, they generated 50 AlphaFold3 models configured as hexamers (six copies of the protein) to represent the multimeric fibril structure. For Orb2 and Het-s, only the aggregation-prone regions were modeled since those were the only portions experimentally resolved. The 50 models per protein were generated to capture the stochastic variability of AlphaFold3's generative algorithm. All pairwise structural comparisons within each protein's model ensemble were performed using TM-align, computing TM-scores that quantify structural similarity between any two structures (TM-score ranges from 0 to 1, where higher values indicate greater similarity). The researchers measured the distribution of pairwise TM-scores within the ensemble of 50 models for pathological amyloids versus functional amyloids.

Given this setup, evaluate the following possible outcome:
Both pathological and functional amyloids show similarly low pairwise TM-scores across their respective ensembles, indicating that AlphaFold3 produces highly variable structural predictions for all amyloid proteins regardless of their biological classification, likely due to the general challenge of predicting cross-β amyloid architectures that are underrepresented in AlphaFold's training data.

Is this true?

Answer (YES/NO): NO